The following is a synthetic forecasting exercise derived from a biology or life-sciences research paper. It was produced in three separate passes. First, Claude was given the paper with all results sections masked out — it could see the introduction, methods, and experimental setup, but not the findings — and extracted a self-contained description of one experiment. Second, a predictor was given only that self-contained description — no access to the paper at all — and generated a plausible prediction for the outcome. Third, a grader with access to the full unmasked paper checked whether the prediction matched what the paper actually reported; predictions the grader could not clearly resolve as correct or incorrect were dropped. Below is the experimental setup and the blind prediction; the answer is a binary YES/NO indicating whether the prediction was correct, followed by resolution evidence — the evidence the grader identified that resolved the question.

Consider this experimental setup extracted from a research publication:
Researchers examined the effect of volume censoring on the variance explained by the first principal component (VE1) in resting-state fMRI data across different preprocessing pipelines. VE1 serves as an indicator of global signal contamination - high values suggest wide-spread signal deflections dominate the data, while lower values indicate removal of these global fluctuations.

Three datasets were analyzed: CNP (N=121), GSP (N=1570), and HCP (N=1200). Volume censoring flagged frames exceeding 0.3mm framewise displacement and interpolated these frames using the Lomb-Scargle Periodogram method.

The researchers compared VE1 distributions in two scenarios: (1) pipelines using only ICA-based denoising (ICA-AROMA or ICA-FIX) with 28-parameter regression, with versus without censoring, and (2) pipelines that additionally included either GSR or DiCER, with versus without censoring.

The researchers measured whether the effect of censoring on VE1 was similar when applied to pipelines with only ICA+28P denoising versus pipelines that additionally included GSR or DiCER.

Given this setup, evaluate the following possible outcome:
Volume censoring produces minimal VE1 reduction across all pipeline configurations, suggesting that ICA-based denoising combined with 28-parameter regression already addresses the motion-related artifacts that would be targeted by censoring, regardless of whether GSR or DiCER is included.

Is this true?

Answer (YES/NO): NO